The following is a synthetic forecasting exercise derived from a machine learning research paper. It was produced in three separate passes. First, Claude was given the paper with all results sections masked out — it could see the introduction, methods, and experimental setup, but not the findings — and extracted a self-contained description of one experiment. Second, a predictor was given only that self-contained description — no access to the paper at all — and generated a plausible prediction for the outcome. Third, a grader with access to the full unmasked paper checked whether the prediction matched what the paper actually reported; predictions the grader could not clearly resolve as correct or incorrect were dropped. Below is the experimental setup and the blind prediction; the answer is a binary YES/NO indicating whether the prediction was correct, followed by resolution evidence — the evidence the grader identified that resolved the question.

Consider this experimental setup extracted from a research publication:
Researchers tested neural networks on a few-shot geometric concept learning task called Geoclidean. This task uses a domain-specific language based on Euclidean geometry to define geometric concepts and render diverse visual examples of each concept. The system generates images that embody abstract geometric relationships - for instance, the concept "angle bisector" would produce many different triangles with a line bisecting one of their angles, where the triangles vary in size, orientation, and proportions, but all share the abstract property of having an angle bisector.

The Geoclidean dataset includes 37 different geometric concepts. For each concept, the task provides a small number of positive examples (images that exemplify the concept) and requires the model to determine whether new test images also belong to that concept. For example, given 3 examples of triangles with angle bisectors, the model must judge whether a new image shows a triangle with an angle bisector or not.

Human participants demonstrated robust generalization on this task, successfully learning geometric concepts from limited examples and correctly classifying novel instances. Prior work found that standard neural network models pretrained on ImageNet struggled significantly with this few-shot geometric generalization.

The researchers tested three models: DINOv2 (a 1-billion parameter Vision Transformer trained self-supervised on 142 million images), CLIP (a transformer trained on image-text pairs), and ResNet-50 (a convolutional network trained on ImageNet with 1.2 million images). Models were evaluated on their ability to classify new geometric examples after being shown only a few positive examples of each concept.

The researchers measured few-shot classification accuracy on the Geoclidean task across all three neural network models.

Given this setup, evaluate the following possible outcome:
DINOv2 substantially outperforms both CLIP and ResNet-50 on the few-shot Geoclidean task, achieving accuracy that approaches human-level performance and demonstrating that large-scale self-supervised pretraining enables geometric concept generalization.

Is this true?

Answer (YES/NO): NO